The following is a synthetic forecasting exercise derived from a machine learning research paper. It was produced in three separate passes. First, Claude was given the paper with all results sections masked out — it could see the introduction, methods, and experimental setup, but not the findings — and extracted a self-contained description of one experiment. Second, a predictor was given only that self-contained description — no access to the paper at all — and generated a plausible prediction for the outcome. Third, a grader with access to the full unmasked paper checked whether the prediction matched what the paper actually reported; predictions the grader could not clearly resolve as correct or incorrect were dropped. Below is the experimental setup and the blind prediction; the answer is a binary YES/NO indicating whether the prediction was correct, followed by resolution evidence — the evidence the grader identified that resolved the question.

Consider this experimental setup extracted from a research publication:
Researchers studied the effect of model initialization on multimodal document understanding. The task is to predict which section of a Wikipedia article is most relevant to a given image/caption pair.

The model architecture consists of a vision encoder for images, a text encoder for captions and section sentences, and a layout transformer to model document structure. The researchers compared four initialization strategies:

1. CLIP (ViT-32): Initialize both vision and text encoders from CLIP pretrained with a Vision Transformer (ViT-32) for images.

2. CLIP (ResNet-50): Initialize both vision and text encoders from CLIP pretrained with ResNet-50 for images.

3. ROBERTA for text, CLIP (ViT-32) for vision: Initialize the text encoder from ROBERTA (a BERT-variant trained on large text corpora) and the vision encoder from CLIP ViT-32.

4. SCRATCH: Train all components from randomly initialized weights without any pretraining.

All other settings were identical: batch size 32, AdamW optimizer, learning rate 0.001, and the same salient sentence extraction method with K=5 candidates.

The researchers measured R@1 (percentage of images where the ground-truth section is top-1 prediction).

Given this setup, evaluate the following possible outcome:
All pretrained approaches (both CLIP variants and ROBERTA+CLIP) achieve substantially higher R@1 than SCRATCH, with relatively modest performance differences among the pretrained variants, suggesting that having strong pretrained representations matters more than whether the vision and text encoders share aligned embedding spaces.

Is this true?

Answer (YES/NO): YES